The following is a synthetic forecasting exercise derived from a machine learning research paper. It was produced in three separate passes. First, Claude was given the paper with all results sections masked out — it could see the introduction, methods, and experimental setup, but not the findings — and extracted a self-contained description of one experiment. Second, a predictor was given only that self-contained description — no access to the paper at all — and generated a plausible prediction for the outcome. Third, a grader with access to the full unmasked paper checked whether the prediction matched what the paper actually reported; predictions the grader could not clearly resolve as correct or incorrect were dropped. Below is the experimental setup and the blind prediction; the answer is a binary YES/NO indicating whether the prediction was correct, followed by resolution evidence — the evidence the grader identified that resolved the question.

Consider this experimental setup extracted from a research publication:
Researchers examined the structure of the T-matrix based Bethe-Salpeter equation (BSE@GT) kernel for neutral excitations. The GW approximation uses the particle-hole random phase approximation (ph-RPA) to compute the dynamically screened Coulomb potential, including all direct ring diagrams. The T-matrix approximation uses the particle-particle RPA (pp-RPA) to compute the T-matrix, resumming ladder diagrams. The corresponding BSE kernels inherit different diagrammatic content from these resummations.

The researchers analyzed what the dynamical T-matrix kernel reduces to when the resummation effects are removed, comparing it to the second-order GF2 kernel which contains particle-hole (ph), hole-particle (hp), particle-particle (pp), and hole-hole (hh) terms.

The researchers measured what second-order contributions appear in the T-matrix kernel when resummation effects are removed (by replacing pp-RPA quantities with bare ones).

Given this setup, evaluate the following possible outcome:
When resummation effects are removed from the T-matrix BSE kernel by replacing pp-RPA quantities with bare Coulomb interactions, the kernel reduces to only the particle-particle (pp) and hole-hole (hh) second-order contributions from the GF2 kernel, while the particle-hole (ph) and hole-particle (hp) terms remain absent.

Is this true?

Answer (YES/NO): YES